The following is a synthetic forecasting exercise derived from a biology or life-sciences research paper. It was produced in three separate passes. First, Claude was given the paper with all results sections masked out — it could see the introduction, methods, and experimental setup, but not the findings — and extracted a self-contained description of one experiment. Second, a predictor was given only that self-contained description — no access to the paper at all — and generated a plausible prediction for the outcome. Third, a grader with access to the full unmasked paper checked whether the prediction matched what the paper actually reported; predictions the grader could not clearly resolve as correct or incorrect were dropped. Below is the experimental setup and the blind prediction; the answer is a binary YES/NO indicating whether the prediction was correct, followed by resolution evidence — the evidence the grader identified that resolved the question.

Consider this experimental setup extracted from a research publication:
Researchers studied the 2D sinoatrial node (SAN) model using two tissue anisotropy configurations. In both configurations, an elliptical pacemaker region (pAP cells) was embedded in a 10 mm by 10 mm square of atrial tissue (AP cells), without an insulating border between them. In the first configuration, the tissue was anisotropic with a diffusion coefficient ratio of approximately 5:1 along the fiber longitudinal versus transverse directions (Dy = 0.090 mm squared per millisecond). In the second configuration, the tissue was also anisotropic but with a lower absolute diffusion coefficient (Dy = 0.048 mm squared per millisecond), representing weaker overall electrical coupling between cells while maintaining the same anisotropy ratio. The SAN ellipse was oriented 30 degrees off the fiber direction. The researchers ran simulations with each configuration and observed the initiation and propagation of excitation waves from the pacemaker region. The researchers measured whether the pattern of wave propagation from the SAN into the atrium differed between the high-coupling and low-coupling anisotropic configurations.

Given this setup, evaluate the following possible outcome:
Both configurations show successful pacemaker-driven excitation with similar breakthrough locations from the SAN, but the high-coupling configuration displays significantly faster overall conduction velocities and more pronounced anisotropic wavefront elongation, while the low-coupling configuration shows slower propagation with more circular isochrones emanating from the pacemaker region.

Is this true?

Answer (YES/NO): NO